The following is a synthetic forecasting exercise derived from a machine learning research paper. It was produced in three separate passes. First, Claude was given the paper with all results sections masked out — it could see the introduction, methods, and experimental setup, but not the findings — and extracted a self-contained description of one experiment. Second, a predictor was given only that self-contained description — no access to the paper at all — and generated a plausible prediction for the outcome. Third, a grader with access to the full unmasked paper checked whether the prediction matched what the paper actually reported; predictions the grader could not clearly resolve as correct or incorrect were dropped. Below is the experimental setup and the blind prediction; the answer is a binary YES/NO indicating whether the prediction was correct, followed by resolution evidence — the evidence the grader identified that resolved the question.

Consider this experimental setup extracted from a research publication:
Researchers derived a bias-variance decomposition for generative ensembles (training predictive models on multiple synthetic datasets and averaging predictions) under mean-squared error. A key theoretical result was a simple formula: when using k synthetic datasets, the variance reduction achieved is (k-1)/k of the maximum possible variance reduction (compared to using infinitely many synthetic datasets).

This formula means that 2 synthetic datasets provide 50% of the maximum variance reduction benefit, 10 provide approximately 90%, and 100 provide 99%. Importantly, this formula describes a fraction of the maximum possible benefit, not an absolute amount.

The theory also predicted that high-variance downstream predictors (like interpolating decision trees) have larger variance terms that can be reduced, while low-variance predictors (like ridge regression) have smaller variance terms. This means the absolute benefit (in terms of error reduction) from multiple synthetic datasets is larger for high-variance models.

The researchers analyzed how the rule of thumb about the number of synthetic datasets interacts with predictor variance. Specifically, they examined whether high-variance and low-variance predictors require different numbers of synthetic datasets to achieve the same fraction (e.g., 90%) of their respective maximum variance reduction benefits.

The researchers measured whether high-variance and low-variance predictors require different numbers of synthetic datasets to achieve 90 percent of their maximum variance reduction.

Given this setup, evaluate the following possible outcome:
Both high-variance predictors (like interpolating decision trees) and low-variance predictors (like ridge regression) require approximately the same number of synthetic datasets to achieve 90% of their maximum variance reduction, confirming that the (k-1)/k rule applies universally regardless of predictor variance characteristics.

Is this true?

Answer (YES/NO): YES